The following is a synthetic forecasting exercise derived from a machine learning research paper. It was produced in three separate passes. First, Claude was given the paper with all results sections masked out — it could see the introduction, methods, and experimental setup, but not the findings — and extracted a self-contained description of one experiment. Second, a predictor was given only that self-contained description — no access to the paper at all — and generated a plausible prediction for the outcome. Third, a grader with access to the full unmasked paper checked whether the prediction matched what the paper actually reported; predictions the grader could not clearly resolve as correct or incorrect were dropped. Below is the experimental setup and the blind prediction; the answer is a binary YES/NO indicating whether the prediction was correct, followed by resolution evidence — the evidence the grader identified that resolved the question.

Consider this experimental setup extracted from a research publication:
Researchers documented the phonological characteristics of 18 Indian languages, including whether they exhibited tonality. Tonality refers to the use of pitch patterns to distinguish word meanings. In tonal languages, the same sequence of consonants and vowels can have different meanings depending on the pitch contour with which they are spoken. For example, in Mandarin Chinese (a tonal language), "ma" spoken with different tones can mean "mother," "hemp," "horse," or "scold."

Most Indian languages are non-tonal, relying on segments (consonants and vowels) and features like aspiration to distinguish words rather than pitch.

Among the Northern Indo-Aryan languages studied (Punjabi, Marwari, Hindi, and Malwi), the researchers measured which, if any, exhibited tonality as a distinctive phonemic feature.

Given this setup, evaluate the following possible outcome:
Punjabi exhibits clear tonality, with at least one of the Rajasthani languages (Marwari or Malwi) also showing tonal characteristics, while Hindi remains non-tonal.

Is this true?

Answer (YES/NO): NO